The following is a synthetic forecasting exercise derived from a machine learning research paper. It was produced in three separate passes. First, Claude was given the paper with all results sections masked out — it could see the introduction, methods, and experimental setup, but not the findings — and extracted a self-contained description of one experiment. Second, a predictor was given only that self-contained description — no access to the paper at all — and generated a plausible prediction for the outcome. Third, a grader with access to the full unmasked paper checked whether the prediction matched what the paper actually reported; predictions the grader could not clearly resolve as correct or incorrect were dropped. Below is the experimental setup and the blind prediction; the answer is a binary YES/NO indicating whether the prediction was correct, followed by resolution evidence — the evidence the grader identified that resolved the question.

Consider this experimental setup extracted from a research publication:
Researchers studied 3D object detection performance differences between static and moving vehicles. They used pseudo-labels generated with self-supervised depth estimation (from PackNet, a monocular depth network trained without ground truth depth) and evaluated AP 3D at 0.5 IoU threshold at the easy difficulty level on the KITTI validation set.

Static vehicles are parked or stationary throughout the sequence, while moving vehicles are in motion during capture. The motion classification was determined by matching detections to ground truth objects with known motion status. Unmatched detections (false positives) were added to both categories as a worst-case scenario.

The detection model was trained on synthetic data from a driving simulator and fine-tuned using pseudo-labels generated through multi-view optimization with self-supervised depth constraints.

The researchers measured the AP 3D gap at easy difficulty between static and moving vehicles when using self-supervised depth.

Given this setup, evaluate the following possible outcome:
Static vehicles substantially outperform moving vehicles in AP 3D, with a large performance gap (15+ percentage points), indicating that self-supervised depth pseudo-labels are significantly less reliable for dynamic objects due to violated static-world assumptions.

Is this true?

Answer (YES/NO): NO